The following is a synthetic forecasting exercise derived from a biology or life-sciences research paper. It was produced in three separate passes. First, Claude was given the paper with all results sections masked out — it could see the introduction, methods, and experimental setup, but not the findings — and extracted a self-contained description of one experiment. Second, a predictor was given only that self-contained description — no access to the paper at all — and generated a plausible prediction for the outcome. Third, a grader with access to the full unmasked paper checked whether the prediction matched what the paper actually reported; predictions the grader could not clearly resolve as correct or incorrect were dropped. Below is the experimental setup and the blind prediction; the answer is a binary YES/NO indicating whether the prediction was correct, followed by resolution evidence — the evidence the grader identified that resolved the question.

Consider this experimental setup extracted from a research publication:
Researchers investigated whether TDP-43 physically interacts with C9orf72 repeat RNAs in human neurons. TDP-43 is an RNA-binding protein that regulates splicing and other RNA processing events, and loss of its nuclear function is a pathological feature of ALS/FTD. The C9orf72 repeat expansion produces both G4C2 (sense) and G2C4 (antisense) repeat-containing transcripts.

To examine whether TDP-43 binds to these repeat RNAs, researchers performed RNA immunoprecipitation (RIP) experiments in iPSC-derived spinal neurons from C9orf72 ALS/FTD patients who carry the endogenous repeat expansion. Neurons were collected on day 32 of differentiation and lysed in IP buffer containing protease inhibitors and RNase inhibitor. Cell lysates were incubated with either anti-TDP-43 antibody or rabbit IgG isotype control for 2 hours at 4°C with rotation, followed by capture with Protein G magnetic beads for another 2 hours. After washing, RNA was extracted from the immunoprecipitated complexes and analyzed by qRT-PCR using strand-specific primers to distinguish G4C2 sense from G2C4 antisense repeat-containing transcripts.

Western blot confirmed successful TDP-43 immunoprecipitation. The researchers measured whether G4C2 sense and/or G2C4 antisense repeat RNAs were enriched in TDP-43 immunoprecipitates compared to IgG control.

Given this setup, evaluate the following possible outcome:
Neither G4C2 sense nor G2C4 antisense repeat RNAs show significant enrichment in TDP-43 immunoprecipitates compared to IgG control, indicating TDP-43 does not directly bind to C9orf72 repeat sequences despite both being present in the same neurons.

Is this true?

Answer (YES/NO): NO